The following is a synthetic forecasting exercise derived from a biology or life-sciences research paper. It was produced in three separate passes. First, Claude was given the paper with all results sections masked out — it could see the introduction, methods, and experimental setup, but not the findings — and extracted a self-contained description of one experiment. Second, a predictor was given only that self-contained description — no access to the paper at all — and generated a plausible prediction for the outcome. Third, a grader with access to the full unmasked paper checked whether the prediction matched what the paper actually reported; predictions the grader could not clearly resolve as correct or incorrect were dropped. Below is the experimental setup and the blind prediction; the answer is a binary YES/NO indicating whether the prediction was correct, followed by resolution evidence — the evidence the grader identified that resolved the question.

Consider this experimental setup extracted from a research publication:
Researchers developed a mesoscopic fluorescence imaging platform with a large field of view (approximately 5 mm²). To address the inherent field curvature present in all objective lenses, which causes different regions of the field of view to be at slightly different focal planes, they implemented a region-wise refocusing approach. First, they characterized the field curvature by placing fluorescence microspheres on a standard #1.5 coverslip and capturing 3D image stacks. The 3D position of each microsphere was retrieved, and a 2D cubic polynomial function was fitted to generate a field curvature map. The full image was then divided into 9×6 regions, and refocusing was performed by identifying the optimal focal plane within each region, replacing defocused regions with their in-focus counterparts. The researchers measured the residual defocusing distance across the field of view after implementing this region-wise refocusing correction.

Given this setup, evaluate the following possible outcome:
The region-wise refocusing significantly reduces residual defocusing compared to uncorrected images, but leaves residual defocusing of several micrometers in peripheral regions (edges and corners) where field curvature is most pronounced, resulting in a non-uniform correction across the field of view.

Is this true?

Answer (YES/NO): NO